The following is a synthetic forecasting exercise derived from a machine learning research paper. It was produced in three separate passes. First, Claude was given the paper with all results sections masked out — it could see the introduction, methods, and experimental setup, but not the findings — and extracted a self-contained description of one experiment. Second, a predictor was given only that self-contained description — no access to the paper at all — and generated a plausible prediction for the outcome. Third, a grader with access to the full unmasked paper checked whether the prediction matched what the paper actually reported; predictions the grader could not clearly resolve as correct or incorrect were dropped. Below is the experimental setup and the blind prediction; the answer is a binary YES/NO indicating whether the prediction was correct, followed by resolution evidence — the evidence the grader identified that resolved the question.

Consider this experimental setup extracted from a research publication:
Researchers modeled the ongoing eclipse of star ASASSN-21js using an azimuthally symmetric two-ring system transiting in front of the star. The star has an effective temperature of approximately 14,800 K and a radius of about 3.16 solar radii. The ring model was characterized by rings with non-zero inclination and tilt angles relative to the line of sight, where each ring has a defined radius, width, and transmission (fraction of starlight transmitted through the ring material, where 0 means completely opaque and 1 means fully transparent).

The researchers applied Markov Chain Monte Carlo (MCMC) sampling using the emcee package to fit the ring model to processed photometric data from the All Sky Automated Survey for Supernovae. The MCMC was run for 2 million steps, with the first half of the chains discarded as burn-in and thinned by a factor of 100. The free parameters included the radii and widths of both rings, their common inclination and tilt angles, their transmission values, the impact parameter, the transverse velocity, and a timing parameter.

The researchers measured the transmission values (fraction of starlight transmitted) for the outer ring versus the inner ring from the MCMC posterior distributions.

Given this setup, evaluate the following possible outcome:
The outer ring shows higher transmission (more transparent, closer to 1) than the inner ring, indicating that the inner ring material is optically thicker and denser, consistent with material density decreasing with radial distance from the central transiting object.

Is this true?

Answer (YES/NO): YES